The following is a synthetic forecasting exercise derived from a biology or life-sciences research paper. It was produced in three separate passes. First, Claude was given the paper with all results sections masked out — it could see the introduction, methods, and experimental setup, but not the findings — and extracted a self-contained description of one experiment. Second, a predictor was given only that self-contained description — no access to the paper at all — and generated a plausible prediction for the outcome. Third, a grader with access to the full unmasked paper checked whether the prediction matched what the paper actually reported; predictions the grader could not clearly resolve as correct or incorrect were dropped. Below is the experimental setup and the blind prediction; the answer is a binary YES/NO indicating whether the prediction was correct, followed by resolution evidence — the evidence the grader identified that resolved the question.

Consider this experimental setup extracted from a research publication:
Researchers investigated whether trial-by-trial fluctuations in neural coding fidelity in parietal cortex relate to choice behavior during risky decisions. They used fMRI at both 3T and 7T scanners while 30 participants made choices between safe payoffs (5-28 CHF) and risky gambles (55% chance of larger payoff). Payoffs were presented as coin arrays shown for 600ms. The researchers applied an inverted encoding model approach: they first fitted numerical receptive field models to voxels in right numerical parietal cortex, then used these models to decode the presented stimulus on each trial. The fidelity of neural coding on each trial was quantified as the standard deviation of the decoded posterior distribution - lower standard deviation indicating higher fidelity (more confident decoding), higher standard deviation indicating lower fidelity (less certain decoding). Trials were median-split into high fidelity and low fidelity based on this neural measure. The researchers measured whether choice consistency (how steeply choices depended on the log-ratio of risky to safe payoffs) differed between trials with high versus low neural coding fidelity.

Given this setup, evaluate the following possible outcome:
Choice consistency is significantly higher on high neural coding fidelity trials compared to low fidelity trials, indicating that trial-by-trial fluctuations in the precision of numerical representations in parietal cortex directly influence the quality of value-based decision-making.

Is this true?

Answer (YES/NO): YES